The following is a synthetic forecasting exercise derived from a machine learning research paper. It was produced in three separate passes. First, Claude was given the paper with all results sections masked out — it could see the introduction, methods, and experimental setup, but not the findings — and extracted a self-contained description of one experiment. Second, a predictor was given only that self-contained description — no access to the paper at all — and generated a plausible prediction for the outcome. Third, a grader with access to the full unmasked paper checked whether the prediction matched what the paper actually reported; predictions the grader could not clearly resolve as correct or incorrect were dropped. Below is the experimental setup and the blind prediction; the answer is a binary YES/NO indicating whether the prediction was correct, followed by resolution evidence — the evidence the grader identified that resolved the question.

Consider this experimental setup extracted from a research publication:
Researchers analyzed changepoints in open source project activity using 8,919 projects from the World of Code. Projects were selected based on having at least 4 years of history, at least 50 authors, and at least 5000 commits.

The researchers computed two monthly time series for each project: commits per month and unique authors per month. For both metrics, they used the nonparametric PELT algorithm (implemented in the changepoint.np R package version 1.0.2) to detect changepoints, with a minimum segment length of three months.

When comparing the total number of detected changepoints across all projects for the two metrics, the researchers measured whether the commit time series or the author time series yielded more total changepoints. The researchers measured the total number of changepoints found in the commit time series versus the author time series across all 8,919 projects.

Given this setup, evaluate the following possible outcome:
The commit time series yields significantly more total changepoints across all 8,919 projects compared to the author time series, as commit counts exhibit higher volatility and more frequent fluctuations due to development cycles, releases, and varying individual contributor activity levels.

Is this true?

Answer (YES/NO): YES